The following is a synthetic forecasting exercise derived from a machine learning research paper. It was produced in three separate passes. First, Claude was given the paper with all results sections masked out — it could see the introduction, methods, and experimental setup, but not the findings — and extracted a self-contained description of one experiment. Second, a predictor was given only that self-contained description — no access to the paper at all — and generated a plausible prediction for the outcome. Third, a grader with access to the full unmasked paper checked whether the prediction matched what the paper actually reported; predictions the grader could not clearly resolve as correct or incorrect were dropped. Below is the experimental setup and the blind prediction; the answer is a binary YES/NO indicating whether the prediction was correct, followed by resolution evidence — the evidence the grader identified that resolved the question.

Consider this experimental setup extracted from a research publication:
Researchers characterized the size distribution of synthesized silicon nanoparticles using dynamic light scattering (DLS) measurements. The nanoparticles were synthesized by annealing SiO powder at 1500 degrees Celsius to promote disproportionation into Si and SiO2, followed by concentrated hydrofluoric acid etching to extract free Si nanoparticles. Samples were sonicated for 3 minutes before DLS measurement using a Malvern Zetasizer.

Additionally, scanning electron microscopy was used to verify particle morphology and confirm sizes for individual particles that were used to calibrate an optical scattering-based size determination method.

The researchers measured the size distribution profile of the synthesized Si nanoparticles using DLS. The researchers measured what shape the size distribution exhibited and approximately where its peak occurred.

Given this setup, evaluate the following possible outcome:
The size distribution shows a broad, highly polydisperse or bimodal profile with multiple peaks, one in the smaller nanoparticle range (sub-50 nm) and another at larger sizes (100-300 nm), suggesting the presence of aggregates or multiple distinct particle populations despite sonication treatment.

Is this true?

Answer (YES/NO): NO